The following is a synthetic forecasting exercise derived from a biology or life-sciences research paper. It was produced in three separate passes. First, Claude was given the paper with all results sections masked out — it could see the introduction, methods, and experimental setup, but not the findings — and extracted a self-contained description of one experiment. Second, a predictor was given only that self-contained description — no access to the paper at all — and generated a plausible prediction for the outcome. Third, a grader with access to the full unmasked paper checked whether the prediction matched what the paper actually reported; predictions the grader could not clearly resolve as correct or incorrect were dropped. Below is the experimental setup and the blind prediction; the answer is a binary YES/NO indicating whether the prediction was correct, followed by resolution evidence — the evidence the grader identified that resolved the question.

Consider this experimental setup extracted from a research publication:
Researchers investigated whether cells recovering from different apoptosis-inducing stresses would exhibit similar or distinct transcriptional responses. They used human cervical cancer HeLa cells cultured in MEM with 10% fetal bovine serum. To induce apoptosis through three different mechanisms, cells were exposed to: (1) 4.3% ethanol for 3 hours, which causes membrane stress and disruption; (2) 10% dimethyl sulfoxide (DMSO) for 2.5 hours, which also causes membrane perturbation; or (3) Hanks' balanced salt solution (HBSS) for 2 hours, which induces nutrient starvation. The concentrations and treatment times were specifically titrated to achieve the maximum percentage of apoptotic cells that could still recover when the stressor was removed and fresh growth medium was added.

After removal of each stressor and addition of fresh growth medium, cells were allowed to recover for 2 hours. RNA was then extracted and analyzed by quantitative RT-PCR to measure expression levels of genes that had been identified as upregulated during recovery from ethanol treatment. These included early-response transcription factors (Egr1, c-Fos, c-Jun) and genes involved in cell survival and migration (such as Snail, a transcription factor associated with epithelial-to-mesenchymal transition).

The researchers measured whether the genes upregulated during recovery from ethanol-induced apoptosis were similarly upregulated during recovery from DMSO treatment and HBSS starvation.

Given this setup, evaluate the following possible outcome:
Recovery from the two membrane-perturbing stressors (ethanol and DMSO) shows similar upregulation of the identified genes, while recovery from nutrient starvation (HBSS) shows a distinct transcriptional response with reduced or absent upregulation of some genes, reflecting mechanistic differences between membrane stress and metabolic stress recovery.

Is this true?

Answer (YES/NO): YES